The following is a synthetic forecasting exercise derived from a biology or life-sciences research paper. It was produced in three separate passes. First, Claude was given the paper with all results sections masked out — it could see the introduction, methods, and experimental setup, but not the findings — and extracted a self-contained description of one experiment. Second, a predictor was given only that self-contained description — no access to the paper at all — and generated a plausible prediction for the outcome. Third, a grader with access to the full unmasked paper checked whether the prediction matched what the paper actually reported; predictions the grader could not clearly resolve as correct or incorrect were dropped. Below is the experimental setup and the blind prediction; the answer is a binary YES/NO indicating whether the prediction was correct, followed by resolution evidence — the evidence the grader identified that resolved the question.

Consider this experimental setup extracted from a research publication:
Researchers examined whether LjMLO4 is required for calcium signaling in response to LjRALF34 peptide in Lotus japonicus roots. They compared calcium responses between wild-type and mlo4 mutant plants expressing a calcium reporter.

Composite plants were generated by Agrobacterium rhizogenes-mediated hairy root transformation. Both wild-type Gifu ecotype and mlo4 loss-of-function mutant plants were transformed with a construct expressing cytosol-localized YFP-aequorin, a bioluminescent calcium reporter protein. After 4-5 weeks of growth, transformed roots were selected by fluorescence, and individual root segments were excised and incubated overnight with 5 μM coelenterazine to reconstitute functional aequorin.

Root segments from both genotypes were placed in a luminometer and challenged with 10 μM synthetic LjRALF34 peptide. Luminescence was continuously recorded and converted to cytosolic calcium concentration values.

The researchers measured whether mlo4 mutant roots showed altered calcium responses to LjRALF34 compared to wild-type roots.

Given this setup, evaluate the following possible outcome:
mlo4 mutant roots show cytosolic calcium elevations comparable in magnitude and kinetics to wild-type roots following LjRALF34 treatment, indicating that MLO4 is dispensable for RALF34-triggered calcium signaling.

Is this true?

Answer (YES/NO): YES